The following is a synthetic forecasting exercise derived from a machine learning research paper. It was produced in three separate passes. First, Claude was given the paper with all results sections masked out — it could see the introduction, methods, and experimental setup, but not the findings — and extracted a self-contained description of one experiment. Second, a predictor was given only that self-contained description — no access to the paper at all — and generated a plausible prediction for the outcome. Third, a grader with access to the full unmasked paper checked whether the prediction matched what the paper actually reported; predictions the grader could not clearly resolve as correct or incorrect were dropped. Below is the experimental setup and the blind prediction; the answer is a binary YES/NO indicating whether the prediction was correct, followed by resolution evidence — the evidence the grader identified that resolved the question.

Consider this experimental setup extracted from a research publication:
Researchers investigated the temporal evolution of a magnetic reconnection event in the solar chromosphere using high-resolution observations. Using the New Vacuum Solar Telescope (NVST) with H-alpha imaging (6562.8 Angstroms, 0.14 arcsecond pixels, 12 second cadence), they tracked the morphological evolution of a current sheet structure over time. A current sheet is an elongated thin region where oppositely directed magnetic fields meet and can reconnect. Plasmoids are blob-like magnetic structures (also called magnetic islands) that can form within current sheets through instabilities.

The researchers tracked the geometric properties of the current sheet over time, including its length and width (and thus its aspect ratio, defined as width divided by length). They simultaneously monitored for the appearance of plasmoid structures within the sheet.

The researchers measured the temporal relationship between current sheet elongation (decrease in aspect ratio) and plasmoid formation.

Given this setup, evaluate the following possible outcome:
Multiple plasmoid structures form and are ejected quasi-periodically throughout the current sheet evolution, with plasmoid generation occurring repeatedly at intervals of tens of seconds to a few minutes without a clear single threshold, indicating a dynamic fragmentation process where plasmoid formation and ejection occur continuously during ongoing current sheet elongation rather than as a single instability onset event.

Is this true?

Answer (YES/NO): NO